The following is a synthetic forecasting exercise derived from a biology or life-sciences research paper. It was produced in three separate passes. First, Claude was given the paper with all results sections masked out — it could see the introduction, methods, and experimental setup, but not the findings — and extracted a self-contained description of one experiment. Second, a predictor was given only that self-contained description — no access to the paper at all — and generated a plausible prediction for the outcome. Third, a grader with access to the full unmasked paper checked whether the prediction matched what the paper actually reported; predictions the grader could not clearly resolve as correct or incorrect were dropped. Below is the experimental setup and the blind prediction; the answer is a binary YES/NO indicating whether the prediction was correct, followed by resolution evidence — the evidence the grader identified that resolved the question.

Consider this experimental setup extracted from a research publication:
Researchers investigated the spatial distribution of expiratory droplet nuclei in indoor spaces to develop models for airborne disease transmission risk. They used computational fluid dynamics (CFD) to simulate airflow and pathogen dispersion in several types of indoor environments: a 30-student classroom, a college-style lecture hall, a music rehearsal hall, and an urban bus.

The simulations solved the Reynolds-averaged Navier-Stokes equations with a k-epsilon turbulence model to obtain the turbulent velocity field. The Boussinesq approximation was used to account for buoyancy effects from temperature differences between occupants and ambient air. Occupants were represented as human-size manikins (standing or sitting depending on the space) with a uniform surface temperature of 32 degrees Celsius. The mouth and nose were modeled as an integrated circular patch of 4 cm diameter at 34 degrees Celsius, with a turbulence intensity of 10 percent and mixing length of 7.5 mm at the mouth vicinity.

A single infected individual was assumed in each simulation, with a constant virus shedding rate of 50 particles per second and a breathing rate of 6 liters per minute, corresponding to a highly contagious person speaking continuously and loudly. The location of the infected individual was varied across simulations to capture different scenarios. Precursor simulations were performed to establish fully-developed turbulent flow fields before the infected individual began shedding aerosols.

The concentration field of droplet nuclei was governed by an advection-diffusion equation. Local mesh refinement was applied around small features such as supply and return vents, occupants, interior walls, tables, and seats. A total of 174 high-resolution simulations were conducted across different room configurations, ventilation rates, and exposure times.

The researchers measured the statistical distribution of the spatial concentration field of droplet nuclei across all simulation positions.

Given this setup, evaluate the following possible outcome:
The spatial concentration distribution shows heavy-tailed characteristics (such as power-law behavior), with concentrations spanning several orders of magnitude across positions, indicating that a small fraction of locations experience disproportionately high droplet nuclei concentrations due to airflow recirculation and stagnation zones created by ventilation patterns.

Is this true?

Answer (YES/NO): NO